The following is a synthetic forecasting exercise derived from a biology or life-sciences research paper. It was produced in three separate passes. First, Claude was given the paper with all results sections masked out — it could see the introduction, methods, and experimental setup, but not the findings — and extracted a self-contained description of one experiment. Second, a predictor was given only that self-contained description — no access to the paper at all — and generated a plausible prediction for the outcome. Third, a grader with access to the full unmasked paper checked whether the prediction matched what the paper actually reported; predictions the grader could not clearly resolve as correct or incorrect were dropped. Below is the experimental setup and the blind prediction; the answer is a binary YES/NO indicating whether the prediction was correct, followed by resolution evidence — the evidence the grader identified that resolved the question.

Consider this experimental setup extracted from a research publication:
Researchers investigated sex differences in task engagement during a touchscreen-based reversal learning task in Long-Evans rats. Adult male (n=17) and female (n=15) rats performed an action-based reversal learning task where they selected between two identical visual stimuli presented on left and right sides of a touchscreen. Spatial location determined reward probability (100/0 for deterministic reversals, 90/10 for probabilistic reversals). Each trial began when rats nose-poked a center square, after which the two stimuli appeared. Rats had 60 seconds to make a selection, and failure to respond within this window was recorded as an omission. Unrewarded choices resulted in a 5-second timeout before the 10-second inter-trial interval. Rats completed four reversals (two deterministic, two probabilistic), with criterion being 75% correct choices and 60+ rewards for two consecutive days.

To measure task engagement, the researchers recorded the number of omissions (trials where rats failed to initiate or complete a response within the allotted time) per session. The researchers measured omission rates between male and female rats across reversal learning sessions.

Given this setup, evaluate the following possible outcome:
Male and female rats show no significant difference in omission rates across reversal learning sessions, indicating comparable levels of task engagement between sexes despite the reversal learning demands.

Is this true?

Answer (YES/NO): NO